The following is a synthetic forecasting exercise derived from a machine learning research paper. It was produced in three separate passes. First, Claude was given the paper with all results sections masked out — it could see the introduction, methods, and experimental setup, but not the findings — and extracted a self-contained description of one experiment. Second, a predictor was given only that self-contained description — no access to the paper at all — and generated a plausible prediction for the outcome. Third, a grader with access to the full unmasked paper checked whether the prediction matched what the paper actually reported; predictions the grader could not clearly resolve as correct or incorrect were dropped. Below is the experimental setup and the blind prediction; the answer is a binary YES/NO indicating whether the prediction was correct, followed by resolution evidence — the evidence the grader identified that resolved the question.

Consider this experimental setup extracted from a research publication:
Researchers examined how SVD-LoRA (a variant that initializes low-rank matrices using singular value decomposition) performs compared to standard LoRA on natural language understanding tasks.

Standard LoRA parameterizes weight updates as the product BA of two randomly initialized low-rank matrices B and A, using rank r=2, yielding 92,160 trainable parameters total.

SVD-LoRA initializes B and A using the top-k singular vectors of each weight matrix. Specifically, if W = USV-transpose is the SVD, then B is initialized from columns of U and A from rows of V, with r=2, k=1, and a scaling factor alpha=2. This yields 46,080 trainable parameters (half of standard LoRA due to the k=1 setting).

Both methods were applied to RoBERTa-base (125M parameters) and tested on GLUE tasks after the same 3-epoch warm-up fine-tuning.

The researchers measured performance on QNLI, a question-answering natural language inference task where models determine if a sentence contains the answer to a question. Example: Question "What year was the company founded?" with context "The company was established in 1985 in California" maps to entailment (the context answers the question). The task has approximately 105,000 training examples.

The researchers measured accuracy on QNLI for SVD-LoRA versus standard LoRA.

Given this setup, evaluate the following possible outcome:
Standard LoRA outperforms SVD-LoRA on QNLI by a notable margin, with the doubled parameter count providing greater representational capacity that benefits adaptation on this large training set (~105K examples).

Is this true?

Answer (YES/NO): YES